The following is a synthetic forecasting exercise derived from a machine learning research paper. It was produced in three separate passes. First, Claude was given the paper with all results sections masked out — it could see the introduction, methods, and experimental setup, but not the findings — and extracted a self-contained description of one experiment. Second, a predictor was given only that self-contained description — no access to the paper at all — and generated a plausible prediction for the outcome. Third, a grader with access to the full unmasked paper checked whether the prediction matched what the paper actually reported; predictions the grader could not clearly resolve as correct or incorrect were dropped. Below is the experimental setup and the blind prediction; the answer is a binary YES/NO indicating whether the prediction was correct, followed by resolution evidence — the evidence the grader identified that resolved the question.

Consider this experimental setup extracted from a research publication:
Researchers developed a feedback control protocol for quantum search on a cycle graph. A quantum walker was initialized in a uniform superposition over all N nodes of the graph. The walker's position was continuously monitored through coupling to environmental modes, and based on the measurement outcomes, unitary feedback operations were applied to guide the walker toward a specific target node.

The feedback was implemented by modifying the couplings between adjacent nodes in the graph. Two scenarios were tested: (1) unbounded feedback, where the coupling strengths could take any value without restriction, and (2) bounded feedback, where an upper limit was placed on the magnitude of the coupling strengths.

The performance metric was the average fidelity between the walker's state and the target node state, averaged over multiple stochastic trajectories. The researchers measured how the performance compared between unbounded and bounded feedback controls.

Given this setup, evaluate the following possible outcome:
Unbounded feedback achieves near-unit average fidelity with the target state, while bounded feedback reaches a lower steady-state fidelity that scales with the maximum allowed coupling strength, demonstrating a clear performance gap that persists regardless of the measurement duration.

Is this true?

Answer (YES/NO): NO